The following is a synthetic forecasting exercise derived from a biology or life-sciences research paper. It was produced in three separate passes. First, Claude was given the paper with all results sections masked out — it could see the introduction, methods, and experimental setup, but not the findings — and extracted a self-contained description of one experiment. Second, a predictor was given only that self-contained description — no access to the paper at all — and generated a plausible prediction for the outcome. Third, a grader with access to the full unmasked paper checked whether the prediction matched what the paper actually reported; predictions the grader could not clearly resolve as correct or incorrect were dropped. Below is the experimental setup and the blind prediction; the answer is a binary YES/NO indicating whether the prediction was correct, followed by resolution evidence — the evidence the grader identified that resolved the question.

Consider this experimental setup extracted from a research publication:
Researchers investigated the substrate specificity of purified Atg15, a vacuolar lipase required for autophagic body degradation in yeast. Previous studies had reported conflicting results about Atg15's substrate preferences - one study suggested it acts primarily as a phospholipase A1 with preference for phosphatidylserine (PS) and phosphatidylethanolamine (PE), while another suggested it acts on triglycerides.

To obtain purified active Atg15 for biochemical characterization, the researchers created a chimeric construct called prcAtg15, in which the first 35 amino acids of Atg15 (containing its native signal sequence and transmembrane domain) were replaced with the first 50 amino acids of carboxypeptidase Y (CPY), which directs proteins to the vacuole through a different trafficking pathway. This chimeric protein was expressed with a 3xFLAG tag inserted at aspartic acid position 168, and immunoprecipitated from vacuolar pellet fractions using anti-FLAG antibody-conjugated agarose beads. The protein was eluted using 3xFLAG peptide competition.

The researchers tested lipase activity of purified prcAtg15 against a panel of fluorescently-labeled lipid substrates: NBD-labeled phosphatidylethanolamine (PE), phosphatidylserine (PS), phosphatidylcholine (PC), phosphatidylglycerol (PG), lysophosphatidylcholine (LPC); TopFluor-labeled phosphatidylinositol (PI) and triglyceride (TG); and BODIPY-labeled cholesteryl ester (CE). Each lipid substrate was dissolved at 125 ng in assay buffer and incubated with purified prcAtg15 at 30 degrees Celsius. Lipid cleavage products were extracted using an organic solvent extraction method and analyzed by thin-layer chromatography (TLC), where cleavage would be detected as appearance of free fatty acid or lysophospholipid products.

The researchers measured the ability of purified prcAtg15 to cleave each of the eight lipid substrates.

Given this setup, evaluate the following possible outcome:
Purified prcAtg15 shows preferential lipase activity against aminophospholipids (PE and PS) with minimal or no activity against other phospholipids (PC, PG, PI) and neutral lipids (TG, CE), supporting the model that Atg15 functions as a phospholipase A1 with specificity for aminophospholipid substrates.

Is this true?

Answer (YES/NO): NO